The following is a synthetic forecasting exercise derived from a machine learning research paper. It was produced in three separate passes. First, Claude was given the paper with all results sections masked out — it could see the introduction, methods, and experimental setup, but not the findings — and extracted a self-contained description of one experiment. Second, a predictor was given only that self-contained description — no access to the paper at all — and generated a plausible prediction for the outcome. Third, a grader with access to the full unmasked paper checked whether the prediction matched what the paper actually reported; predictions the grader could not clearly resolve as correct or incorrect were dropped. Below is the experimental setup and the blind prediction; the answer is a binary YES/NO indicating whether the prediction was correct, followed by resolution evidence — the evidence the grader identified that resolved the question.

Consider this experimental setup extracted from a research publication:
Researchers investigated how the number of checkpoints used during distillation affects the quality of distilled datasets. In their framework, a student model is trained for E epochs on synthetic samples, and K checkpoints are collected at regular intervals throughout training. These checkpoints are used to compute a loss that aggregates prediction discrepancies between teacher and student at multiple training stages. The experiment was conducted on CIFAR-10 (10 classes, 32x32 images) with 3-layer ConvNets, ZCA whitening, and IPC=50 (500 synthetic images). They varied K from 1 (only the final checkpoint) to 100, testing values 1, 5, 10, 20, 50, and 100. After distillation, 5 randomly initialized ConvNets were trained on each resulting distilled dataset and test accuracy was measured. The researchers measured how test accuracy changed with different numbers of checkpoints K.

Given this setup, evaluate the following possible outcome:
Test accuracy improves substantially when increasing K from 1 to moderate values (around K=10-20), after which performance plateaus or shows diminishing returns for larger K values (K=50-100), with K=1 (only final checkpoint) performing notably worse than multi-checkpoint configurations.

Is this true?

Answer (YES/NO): NO